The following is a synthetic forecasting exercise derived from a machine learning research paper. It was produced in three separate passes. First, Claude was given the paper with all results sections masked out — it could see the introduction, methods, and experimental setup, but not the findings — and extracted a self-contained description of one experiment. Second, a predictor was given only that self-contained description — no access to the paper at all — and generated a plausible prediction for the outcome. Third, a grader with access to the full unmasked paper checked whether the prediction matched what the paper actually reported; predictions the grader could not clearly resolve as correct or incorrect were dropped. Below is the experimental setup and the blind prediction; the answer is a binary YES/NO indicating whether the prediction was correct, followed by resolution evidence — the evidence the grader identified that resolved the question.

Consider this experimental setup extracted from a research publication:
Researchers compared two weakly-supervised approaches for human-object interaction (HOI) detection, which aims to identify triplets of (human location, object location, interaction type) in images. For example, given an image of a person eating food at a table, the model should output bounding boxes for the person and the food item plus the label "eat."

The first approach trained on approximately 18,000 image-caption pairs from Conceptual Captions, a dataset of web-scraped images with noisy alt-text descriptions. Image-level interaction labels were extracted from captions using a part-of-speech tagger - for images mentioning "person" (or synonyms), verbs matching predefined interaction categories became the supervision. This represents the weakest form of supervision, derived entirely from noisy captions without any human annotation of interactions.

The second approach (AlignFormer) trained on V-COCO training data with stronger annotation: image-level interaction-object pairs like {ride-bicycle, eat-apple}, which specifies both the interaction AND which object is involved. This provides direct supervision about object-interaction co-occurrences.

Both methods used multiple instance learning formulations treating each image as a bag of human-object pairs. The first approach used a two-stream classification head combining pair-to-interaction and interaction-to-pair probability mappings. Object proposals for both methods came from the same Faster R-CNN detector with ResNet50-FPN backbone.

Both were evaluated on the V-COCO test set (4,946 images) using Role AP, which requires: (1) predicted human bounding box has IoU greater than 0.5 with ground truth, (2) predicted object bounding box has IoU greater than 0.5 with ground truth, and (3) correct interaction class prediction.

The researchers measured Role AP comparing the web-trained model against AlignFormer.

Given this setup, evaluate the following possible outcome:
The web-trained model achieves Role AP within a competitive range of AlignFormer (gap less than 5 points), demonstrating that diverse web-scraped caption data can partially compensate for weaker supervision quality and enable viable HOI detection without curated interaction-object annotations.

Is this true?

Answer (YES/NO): NO